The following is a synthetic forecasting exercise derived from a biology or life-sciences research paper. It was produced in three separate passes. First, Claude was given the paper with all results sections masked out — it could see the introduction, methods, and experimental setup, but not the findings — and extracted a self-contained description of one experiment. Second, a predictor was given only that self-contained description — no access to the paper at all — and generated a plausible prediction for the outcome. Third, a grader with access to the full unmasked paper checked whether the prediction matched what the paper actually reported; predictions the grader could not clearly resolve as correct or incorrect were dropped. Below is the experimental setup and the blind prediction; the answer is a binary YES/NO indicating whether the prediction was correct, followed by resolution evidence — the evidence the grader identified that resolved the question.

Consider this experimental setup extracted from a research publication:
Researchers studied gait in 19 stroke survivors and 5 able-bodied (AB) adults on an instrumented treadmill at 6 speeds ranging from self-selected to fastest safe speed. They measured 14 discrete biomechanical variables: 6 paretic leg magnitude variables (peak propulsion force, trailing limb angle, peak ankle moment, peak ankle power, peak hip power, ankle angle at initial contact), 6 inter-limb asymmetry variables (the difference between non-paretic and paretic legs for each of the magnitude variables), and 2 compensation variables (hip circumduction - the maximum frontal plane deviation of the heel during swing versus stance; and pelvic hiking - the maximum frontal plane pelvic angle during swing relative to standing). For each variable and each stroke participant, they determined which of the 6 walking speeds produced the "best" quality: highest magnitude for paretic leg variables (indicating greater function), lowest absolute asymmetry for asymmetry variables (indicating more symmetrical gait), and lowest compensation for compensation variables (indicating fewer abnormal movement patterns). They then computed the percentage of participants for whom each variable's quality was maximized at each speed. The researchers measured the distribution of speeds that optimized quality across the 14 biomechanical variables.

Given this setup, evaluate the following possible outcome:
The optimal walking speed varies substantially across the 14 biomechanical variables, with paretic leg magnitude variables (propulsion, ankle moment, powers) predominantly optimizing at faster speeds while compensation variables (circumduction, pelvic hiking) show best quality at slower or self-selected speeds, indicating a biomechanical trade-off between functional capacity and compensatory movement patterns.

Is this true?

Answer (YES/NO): NO